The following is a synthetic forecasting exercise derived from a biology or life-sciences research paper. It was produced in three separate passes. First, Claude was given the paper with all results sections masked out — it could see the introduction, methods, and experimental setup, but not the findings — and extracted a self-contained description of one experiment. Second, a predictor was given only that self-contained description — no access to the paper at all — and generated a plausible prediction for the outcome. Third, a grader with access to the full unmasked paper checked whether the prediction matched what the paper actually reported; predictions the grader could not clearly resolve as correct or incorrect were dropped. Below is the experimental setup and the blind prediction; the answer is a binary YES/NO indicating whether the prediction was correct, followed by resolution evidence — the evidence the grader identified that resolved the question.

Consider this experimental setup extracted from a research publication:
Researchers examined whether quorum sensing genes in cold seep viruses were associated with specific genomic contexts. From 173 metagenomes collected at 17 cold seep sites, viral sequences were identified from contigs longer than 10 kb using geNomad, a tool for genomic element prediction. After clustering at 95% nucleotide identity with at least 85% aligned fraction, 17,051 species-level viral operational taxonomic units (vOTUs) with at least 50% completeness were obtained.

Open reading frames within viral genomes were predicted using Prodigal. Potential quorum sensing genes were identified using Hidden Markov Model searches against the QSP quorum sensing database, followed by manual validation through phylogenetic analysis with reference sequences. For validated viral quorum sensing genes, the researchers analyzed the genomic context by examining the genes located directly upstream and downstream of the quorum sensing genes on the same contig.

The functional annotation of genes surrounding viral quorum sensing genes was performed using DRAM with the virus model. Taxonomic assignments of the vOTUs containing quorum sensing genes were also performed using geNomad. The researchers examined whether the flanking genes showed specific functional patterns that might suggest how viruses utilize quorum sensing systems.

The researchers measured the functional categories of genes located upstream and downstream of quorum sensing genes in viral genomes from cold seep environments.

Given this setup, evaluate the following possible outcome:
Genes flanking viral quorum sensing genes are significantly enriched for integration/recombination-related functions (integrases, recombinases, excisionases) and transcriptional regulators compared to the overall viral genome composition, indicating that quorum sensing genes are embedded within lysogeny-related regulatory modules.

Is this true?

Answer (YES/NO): NO